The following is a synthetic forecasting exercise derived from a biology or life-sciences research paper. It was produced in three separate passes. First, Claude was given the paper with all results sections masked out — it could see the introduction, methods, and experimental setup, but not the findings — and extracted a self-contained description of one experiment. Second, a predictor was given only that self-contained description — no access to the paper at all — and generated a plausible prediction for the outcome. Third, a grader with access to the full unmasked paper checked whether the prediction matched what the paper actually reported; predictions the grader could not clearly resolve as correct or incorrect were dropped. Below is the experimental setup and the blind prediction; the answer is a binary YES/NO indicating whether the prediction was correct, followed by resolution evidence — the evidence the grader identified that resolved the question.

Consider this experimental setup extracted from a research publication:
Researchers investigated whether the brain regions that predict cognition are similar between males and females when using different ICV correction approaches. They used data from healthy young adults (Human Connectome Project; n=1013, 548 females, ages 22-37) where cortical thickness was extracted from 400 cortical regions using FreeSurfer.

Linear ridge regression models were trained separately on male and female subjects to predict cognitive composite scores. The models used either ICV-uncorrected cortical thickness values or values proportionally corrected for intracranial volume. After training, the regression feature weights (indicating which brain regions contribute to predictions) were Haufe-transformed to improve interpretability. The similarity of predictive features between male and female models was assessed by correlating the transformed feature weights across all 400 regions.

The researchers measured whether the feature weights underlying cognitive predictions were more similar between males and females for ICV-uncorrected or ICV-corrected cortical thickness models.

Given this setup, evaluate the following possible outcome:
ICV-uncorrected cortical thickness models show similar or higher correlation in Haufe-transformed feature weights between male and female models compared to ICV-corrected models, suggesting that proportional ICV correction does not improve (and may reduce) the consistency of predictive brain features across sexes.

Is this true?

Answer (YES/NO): NO